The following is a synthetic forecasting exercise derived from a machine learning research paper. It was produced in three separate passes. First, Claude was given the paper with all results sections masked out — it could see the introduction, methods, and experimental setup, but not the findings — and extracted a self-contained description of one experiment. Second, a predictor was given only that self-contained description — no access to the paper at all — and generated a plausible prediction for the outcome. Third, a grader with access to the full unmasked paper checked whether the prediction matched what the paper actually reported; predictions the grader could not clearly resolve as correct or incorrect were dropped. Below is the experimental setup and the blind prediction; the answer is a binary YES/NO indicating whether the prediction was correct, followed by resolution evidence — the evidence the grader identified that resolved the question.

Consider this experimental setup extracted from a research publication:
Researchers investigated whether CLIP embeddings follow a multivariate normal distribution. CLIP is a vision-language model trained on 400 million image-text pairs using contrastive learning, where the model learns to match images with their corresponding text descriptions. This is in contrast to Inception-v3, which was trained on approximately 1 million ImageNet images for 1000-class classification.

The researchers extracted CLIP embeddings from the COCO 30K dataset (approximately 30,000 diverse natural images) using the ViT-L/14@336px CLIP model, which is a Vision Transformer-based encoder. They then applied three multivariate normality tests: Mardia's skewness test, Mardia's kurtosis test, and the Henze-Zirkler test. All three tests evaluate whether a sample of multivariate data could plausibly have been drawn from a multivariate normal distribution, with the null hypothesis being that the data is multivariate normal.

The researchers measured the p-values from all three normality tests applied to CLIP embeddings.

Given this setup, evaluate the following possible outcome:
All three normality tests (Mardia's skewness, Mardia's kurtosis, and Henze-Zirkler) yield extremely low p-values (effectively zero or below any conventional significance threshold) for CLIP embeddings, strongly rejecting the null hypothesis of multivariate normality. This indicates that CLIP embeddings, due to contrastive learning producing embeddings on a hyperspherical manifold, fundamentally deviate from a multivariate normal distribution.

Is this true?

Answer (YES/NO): YES